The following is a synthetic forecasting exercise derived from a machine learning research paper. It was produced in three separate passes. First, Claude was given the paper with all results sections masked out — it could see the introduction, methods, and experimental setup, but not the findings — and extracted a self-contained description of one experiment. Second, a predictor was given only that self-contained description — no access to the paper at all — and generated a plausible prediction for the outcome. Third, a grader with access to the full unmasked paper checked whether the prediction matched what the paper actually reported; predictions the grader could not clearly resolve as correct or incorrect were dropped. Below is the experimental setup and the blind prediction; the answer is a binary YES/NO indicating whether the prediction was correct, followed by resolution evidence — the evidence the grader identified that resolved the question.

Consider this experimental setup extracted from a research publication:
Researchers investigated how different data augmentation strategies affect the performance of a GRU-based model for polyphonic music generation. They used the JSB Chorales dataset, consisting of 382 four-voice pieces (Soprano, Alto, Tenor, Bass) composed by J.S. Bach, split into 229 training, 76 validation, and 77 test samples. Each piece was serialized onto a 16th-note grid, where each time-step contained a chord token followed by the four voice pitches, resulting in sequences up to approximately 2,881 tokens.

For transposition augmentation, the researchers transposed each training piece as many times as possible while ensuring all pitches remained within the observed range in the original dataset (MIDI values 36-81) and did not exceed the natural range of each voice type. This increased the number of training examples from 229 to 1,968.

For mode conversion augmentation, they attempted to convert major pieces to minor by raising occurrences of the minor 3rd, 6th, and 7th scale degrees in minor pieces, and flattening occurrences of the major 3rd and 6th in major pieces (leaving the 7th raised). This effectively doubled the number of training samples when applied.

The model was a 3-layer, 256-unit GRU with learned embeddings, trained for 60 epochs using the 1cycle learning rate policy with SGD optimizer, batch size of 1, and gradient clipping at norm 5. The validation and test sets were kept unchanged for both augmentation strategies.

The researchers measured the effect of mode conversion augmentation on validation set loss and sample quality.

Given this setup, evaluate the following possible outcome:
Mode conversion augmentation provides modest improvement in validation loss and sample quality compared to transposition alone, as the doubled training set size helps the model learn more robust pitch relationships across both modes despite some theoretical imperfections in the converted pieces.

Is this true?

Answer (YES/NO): NO